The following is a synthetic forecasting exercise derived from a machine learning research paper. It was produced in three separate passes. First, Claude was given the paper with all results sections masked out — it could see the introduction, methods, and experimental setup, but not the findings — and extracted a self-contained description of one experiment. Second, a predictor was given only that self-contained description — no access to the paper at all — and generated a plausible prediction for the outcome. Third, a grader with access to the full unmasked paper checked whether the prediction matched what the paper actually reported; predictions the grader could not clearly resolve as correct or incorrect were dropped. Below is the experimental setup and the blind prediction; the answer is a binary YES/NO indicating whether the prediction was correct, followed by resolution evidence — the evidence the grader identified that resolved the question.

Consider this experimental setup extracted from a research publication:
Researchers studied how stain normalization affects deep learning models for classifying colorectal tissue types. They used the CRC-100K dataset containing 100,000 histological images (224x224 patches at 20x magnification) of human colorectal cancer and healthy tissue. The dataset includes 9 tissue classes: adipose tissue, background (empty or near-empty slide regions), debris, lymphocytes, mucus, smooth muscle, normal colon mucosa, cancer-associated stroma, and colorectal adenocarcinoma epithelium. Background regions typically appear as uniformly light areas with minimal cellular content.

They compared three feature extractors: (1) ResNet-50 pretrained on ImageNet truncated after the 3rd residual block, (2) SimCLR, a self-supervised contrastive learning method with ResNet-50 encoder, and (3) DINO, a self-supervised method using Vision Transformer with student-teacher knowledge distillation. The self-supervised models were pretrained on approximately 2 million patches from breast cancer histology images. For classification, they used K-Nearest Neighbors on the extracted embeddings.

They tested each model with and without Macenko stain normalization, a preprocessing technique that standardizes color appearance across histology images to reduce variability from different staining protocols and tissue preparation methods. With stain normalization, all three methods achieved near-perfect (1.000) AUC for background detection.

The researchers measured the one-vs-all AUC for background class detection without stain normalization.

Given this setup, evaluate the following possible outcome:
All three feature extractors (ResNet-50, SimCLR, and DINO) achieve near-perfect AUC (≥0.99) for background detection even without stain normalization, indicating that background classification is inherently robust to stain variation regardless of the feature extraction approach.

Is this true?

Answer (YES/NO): NO